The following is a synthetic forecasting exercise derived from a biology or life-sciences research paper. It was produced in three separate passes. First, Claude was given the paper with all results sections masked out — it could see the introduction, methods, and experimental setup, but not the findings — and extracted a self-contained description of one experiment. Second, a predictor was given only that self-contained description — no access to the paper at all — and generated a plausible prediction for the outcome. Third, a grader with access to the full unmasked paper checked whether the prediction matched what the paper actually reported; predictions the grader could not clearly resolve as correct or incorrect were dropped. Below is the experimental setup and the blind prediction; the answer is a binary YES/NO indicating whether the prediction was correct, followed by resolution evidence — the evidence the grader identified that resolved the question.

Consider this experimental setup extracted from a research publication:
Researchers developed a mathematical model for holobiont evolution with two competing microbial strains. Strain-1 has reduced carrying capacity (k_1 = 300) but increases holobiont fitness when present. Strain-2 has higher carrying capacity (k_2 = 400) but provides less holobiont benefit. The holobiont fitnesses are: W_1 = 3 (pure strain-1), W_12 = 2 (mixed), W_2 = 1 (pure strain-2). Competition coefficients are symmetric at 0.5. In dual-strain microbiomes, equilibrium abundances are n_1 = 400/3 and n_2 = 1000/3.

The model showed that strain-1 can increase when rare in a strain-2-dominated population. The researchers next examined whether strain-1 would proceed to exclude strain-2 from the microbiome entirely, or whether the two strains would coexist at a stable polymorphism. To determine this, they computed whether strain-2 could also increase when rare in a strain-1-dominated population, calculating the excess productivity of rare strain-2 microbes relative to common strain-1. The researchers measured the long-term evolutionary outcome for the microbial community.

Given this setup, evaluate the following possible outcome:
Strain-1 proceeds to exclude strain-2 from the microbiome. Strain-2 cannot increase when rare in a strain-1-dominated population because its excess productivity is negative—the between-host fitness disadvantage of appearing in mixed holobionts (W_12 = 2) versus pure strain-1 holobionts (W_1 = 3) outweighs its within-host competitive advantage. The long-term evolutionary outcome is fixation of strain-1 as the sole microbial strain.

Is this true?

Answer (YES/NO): NO